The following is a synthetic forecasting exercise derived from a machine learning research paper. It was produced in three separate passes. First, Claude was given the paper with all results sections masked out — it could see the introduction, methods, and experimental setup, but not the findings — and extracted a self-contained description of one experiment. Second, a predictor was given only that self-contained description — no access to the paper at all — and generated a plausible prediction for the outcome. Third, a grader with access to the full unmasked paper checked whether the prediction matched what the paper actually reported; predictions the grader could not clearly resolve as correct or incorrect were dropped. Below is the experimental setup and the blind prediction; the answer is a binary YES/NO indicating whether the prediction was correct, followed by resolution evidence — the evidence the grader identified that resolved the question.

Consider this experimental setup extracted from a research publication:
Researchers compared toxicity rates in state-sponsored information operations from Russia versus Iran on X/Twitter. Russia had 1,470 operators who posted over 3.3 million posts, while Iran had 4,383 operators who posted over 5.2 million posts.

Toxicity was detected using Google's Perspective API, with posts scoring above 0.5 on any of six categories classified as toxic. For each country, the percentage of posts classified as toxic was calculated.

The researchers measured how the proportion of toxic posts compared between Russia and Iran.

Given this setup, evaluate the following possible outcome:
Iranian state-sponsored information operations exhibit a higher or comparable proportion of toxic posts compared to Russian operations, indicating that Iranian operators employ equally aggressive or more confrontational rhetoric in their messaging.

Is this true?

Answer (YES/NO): NO